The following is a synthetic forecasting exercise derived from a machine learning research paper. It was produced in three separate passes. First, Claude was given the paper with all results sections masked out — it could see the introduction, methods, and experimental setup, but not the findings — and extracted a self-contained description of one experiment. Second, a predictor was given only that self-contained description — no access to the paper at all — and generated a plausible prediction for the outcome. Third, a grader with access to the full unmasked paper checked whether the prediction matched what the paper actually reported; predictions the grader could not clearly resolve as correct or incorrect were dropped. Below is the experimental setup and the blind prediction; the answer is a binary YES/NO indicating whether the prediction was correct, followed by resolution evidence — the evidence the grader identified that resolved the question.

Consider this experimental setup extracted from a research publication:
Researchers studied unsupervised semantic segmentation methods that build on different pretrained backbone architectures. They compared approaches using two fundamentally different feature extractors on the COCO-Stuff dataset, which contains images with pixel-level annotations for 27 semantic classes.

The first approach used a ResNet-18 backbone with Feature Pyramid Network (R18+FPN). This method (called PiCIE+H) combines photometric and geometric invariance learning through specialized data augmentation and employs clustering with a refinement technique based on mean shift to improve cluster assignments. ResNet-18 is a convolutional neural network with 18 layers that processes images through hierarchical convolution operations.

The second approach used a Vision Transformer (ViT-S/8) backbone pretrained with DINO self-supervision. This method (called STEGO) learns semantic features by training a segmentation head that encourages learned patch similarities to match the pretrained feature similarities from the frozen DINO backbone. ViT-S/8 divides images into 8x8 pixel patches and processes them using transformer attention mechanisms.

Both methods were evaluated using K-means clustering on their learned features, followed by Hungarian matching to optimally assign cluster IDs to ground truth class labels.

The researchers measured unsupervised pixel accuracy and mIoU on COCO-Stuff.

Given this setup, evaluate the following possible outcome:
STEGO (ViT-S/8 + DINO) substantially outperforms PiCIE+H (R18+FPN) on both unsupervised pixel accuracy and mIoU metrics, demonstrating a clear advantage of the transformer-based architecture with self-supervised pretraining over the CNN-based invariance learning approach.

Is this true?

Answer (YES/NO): NO